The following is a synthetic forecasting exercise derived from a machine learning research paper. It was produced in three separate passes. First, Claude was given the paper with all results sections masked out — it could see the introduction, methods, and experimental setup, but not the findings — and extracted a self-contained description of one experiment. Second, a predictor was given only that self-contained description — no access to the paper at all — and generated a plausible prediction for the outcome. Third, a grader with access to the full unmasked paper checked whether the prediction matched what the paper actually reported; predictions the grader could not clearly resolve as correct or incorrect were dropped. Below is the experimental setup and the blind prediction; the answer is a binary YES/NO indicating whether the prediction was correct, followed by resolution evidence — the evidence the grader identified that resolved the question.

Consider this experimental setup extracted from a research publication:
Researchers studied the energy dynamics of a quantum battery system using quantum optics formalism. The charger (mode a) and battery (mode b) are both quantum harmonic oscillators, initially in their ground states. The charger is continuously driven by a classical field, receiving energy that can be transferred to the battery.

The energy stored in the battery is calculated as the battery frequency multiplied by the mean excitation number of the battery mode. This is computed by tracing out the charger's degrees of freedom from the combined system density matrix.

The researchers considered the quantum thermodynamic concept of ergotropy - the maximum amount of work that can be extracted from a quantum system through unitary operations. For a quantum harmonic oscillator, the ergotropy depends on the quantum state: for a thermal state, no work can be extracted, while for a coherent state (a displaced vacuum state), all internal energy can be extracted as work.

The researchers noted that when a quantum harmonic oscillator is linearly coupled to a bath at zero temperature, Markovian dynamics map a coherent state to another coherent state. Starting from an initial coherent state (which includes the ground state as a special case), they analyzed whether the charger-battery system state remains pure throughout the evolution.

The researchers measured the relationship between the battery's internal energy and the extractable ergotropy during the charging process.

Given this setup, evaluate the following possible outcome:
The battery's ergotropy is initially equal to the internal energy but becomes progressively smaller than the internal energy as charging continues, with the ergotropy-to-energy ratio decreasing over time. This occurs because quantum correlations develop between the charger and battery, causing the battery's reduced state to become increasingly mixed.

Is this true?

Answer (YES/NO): NO